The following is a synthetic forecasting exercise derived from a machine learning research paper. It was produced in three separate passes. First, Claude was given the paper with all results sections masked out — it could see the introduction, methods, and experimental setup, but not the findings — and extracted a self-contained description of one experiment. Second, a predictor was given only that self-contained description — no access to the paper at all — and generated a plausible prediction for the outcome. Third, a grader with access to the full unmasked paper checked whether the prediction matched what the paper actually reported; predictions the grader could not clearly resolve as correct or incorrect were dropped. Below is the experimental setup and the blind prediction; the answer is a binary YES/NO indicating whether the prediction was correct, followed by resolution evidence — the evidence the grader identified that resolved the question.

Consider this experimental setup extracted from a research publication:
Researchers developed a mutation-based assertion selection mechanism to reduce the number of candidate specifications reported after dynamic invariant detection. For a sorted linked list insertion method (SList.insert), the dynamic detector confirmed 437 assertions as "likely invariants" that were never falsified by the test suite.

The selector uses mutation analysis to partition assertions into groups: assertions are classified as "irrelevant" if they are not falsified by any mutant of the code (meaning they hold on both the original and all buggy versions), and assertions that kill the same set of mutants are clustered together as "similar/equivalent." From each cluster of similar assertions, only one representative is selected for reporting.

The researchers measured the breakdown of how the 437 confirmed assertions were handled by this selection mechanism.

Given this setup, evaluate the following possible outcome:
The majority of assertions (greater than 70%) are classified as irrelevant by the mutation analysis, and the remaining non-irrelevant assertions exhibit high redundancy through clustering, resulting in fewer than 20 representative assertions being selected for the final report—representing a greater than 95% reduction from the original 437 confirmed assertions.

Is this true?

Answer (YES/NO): NO